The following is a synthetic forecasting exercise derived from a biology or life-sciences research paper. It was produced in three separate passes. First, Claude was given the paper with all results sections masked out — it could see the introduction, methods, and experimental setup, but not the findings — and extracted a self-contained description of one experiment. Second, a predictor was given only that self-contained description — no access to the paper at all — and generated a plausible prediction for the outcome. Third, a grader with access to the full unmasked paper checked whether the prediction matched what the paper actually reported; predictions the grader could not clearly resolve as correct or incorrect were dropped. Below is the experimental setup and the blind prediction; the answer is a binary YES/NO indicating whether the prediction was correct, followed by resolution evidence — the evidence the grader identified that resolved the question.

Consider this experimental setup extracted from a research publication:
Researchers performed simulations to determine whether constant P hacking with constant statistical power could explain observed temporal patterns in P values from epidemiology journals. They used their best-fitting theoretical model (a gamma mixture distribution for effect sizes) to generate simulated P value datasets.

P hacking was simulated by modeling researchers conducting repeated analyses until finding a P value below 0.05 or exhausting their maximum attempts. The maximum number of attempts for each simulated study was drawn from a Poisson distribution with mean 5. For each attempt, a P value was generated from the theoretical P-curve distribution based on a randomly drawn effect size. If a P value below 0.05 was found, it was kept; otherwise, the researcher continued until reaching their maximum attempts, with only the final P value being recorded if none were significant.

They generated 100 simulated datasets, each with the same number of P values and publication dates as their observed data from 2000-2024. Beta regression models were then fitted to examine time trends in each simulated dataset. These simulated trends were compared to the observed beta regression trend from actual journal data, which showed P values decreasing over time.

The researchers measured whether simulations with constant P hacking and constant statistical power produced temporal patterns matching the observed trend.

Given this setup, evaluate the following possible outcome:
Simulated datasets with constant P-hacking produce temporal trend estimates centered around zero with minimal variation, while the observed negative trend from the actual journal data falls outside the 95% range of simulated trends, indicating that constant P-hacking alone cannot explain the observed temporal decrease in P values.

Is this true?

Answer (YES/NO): YES